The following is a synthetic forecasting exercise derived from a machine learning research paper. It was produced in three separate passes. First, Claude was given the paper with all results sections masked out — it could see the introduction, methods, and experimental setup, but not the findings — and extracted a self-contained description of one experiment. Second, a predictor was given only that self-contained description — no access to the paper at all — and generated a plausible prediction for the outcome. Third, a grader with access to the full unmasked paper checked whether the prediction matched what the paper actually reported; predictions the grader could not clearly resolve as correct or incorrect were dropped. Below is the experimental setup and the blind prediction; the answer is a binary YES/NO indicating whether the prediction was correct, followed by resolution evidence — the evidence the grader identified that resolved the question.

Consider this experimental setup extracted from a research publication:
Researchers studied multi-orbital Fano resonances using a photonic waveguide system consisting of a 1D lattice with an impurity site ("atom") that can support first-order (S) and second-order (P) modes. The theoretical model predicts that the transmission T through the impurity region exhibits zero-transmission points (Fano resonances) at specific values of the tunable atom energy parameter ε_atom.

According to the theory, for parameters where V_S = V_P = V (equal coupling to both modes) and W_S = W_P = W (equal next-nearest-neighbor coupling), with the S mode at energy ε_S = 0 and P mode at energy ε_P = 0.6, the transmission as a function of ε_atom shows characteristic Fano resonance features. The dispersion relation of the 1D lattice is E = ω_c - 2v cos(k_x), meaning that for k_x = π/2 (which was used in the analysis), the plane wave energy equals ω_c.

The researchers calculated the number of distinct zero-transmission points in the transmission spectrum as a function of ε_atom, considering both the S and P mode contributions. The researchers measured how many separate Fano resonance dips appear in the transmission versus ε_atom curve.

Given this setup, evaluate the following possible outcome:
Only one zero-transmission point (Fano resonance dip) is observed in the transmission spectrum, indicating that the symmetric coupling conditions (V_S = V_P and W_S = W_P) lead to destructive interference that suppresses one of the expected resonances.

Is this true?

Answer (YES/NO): NO